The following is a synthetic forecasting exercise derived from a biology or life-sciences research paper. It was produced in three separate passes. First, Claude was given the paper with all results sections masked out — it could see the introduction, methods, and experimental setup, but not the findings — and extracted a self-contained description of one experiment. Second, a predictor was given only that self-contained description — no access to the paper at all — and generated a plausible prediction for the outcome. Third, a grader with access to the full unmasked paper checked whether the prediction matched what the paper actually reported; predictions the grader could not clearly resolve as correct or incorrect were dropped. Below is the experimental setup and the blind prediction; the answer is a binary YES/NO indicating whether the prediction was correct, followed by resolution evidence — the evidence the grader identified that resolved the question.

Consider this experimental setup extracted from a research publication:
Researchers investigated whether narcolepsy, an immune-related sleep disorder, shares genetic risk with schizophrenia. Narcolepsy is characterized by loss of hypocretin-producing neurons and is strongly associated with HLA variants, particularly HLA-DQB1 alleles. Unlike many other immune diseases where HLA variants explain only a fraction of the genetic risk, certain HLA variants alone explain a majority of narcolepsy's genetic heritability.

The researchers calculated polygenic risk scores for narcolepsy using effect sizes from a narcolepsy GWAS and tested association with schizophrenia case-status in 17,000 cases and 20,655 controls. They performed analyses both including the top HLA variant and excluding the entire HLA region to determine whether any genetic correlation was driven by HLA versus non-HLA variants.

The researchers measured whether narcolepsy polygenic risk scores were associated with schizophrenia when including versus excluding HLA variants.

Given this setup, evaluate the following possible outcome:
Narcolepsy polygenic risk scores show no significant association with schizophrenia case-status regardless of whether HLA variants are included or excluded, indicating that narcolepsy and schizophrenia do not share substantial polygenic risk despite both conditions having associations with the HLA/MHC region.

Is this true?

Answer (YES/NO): NO